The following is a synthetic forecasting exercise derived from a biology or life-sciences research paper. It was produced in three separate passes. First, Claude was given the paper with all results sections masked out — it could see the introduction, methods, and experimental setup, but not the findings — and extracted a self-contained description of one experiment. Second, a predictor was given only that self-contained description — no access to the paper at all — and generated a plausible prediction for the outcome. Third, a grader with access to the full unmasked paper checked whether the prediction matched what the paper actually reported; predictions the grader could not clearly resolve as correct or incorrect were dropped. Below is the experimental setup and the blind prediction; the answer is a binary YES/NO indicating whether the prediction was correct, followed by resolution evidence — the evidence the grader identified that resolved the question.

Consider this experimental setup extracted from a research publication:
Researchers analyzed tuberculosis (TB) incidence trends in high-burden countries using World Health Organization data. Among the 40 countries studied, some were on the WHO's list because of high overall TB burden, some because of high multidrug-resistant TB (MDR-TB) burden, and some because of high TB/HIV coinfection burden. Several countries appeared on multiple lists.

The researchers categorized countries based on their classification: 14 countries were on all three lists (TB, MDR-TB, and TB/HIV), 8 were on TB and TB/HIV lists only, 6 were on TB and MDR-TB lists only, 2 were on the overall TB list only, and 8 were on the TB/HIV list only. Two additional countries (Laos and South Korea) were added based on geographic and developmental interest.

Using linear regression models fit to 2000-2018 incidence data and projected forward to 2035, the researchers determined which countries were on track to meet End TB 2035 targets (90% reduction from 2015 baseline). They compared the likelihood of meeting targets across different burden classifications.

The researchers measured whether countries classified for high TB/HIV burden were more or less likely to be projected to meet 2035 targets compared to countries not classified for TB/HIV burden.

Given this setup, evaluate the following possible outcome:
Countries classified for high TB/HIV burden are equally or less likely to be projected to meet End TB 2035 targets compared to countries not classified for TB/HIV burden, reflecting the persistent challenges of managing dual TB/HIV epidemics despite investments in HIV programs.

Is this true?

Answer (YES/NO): NO